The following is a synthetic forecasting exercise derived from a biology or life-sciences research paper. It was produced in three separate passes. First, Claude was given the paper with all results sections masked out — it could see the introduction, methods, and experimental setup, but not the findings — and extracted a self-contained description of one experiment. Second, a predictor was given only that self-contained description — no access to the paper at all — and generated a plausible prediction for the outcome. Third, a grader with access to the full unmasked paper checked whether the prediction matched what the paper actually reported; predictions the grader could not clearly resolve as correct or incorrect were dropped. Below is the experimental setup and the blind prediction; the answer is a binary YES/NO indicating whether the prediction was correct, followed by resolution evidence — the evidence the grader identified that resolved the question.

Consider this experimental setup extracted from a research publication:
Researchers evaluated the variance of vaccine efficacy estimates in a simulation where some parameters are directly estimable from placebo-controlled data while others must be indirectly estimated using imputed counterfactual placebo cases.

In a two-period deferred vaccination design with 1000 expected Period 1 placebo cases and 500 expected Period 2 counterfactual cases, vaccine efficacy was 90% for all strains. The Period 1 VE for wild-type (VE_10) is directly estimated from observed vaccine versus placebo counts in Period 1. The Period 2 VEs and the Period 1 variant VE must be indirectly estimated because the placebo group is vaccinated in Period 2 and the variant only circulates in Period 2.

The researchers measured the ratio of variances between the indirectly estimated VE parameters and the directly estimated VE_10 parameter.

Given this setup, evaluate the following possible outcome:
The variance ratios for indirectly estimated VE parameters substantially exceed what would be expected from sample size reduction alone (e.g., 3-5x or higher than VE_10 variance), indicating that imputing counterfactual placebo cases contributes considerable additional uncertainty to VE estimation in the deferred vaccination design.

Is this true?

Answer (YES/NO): YES